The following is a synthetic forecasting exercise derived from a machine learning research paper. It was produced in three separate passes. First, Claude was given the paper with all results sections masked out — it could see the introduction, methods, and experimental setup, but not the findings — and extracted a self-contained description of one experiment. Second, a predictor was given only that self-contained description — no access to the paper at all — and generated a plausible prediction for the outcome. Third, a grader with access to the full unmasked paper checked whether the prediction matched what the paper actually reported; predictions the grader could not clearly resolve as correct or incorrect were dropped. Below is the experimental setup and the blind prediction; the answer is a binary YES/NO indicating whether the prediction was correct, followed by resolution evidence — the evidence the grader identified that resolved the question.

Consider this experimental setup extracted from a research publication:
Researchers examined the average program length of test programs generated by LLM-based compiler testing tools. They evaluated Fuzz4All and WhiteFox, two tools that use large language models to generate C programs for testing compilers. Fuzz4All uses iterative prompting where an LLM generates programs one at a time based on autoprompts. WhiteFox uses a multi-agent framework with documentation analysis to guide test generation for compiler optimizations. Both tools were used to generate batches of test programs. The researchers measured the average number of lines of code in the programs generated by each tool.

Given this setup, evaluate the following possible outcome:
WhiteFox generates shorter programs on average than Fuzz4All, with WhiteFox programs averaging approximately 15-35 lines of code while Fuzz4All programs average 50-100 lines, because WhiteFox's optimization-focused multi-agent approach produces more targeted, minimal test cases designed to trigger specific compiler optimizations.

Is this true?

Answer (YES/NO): NO